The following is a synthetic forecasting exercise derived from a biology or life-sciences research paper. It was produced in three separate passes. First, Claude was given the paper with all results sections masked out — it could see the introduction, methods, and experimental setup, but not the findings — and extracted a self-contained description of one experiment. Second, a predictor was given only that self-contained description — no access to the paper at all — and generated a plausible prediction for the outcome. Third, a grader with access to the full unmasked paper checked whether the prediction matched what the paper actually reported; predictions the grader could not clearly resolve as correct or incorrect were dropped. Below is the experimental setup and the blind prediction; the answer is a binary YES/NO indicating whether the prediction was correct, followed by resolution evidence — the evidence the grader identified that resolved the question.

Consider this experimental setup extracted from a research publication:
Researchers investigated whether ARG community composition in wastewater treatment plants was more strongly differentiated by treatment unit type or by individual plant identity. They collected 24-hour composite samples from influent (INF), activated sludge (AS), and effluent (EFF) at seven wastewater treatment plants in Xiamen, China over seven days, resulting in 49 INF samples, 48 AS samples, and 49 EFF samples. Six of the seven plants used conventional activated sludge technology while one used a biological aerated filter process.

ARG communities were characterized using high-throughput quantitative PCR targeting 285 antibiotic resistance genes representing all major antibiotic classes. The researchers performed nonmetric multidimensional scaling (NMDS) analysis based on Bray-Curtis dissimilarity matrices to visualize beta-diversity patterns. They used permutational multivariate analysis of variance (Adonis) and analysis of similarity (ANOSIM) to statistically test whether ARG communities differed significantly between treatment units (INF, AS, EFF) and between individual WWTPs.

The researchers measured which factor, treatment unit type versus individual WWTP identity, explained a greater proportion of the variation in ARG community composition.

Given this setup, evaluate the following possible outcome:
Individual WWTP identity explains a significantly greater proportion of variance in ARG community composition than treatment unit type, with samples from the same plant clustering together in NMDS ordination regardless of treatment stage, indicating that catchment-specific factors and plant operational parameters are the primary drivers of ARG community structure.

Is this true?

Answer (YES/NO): NO